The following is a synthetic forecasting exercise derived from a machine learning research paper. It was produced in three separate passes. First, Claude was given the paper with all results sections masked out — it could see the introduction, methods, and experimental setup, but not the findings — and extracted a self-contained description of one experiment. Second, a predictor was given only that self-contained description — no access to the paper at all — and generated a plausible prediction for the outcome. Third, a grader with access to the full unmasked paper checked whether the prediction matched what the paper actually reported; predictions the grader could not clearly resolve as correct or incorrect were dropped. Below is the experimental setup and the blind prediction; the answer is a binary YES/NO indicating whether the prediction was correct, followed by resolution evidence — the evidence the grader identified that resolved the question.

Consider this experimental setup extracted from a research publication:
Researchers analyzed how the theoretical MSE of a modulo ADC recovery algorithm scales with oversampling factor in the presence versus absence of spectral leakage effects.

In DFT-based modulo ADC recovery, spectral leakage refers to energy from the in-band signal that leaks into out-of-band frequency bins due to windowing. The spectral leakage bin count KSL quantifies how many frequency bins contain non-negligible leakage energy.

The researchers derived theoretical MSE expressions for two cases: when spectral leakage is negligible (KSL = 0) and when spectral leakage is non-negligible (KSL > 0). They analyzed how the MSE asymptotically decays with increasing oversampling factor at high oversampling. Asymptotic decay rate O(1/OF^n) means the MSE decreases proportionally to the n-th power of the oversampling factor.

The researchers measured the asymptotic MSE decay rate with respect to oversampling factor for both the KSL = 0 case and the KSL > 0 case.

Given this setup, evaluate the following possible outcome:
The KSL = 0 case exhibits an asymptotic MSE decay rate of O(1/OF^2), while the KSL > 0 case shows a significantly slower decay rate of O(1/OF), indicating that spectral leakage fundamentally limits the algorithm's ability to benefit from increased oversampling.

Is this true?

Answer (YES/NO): NO